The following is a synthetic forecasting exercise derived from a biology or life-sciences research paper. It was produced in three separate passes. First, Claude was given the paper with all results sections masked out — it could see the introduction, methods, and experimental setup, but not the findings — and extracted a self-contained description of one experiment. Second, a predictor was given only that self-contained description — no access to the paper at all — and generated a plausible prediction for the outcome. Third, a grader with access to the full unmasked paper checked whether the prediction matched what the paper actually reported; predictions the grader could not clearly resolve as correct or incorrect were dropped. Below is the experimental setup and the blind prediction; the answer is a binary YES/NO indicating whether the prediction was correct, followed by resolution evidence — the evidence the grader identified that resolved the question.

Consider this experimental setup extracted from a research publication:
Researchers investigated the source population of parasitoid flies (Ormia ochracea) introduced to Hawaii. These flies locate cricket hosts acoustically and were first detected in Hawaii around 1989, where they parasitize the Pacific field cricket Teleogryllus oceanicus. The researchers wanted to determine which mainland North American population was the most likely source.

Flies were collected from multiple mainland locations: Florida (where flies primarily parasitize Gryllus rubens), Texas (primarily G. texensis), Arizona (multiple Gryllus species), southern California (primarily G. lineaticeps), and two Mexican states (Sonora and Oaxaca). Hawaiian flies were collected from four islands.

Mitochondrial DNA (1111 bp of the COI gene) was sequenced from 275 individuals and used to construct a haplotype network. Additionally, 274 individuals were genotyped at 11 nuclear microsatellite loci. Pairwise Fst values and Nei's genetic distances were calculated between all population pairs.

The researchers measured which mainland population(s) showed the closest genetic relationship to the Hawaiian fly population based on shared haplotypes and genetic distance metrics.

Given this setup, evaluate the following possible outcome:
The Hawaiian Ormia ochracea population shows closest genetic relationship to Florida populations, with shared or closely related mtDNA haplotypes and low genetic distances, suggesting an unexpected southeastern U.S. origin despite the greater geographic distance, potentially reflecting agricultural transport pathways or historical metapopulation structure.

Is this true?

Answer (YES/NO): NO